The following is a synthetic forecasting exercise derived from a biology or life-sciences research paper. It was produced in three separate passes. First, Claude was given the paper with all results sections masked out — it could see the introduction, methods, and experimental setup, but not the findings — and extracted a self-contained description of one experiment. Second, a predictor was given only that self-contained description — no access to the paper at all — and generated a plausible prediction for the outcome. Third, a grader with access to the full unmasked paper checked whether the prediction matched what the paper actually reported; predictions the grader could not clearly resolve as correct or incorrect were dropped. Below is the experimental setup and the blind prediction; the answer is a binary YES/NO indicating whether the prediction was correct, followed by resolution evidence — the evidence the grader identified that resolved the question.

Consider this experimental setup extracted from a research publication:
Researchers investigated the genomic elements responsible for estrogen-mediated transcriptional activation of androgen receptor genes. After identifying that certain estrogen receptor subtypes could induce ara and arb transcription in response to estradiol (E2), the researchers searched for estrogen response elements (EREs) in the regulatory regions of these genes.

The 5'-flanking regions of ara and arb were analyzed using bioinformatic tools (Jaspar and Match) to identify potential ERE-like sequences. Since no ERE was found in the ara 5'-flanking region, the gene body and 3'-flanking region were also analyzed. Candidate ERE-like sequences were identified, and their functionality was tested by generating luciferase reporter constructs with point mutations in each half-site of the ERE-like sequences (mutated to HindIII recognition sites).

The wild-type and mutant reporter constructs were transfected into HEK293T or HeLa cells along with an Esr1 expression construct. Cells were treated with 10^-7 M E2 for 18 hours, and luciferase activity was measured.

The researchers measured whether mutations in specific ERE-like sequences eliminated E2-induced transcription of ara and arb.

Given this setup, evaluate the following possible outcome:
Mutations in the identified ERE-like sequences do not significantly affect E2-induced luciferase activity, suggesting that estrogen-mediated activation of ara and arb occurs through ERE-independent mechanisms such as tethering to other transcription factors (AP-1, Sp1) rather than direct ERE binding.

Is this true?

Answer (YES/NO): NO